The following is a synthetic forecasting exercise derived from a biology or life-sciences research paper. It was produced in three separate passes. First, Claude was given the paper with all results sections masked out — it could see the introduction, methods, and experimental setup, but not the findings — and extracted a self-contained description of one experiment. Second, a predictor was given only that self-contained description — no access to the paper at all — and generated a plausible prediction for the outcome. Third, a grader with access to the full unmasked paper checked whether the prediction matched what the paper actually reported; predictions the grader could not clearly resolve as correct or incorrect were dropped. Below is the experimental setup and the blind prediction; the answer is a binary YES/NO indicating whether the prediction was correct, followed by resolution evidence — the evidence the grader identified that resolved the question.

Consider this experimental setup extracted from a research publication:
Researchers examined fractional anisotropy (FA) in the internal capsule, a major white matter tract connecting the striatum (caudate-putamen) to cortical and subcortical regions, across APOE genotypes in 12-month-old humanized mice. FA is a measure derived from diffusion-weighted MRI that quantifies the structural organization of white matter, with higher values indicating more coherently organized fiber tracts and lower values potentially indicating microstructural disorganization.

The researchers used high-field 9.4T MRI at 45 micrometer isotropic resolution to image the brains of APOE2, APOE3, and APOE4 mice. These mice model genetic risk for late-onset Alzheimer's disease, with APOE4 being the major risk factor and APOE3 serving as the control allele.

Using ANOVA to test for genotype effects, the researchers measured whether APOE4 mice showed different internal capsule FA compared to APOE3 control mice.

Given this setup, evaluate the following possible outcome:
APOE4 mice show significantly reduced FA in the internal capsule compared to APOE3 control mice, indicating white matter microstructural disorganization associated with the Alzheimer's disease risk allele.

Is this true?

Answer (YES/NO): NO